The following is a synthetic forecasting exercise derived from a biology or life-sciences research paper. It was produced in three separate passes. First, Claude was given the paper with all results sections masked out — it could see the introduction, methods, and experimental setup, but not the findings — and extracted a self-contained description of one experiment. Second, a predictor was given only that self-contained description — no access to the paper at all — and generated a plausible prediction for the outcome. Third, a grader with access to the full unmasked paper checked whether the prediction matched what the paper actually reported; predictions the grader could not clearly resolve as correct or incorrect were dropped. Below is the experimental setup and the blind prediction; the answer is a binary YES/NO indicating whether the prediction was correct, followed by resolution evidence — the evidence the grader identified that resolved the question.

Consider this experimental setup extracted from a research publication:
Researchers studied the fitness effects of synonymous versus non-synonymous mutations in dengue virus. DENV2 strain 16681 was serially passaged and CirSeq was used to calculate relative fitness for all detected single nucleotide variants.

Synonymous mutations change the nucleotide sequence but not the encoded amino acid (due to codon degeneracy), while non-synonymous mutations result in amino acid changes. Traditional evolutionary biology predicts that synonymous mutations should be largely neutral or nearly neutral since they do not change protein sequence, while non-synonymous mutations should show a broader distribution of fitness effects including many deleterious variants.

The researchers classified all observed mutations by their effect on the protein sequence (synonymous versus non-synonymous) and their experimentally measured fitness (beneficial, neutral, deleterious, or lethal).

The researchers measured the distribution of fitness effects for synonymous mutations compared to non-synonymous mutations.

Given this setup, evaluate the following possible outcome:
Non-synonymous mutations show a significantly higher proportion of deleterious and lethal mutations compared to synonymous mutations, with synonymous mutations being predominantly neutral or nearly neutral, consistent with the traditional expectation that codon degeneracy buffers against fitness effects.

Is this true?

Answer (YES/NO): YES